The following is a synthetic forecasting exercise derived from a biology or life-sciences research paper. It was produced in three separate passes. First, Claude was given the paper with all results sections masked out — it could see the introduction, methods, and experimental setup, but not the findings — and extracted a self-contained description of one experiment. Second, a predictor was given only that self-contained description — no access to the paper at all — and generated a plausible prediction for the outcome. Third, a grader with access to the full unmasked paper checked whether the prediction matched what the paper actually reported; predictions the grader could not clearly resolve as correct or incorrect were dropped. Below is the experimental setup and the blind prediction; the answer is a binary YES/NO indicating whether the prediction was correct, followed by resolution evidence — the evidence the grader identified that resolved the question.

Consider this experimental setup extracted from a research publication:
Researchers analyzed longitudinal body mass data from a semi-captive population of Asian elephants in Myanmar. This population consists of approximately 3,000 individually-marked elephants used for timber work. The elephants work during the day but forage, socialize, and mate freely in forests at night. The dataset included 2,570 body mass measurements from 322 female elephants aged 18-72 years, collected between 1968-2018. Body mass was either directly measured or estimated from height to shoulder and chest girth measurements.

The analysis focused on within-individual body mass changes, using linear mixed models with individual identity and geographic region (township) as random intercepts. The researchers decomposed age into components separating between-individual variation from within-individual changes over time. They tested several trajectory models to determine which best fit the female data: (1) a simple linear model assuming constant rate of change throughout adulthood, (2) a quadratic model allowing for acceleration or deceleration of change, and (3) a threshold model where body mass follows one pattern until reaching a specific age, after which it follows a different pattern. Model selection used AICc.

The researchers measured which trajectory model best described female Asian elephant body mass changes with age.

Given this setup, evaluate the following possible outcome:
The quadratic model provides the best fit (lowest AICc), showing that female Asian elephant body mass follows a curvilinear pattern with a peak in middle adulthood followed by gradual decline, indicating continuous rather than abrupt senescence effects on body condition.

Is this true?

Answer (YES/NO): NO